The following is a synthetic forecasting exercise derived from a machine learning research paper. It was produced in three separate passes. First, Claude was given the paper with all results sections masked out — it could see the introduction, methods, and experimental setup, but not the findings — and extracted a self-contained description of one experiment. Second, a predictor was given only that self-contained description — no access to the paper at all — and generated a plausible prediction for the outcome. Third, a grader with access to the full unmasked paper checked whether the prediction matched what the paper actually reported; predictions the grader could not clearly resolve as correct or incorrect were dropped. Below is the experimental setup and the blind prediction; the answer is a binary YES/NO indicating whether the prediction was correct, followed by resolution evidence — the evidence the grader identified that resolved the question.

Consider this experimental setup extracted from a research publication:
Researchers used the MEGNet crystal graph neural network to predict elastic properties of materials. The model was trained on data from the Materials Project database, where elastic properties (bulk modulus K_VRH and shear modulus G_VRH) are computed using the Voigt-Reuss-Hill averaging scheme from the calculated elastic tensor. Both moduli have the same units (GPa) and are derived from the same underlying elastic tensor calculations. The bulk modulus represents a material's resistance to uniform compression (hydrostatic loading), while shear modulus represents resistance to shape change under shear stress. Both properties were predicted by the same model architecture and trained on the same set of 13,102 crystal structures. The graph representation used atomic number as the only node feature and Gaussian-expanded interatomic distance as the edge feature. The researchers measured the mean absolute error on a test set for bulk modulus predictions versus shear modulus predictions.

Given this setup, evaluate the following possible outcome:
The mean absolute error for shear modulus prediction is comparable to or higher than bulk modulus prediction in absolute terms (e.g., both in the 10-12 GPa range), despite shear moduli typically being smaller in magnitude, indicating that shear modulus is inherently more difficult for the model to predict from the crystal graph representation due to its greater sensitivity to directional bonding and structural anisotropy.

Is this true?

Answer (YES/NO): NO